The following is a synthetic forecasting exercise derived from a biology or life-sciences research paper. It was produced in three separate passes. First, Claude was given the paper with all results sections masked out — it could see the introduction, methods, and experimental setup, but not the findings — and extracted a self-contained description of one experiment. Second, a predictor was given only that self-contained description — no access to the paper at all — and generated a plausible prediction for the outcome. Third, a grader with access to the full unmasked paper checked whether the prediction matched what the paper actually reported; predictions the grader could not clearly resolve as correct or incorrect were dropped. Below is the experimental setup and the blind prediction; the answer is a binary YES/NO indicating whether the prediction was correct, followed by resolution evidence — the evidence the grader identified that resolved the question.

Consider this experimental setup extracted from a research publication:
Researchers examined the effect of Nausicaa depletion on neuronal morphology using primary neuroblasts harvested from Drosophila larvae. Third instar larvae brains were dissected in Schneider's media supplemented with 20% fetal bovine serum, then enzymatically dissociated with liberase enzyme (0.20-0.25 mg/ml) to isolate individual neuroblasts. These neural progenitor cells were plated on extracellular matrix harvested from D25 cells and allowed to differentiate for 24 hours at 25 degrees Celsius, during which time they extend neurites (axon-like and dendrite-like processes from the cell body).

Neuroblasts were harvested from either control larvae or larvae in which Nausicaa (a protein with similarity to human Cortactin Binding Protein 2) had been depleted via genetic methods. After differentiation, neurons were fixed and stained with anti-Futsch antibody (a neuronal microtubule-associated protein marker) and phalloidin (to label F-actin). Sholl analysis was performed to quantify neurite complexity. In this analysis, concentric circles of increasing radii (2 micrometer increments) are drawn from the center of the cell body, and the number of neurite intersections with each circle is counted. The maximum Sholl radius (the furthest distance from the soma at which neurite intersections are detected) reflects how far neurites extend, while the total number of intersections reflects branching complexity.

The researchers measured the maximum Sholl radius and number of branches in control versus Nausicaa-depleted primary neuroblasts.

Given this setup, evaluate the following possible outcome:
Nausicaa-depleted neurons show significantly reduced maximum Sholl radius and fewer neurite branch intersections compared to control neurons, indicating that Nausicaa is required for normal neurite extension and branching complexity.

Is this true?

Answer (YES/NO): YES